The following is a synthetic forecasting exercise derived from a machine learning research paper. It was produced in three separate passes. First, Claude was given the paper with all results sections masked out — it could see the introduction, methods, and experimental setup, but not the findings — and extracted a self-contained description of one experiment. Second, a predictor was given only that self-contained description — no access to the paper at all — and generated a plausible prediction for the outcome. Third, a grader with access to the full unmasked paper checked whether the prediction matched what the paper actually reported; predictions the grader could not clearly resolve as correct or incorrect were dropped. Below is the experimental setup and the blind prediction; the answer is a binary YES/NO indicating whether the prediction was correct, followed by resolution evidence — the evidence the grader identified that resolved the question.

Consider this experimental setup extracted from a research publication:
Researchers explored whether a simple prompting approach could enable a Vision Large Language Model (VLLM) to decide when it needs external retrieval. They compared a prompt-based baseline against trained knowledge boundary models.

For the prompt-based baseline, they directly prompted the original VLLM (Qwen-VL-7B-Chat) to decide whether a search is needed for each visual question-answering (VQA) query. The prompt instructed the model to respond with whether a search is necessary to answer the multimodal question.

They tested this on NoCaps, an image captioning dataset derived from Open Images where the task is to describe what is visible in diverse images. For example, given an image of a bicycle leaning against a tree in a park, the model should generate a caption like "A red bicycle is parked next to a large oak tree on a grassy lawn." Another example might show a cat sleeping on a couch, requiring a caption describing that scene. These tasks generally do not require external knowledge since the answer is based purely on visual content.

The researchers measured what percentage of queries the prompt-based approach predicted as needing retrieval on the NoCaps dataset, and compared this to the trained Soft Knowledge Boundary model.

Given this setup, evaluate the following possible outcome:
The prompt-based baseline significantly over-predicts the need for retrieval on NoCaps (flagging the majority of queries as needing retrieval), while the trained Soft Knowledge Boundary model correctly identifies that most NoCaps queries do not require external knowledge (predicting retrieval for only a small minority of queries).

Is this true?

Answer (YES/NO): NO